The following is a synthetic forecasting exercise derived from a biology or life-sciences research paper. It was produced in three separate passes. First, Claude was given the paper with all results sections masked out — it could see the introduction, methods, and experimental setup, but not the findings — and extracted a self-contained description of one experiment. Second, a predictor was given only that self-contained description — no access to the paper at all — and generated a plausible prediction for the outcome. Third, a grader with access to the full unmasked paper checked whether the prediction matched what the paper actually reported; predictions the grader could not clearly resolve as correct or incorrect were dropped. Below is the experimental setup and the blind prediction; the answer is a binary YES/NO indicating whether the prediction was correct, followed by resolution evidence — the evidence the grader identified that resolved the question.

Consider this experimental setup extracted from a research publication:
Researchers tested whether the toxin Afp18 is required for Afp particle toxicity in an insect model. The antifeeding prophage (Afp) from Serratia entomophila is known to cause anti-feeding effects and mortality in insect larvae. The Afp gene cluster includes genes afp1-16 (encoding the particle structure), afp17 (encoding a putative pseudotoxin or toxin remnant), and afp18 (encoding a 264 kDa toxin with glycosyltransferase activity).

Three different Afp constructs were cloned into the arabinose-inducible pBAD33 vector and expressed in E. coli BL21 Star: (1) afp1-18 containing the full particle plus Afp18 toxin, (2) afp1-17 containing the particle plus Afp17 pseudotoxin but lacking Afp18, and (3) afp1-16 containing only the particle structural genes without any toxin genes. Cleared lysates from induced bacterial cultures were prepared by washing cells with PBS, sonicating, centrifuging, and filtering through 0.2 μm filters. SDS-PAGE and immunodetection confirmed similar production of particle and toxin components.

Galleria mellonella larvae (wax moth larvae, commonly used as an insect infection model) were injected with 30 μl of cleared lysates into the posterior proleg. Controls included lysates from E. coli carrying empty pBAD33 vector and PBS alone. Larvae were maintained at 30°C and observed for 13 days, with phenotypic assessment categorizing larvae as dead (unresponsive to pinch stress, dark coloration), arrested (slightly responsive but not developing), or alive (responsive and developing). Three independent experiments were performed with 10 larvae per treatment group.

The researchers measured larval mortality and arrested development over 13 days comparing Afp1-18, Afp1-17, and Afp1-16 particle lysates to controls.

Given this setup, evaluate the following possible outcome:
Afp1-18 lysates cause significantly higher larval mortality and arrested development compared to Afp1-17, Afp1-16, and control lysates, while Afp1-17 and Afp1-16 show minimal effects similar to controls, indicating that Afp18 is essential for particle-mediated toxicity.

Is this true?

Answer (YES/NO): NO